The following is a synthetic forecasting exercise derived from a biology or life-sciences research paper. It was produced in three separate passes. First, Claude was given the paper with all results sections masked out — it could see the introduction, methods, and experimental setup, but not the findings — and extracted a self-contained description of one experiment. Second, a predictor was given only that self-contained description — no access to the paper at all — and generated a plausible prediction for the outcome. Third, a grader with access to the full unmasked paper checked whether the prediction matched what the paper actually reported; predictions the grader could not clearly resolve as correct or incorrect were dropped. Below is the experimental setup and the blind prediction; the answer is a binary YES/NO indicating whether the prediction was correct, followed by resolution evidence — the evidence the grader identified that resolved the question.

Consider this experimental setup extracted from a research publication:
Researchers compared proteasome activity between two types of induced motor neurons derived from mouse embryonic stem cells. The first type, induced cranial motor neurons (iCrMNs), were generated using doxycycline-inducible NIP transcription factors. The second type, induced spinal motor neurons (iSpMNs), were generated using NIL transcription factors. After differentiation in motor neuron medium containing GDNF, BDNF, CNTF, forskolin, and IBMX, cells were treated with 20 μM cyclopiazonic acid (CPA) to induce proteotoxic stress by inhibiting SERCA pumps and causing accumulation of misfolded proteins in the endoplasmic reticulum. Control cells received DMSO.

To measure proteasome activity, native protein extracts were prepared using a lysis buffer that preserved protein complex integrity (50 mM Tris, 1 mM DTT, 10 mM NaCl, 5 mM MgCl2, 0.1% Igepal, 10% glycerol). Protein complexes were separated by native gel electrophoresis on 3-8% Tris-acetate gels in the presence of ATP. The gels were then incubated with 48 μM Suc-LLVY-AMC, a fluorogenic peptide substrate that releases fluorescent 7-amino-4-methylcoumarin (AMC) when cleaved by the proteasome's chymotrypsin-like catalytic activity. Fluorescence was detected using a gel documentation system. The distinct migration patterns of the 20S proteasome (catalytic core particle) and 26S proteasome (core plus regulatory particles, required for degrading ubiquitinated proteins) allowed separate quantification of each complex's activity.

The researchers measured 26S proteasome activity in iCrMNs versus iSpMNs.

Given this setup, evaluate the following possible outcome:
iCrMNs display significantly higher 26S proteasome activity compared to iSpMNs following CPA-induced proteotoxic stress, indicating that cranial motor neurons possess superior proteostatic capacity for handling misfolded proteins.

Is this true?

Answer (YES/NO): YES